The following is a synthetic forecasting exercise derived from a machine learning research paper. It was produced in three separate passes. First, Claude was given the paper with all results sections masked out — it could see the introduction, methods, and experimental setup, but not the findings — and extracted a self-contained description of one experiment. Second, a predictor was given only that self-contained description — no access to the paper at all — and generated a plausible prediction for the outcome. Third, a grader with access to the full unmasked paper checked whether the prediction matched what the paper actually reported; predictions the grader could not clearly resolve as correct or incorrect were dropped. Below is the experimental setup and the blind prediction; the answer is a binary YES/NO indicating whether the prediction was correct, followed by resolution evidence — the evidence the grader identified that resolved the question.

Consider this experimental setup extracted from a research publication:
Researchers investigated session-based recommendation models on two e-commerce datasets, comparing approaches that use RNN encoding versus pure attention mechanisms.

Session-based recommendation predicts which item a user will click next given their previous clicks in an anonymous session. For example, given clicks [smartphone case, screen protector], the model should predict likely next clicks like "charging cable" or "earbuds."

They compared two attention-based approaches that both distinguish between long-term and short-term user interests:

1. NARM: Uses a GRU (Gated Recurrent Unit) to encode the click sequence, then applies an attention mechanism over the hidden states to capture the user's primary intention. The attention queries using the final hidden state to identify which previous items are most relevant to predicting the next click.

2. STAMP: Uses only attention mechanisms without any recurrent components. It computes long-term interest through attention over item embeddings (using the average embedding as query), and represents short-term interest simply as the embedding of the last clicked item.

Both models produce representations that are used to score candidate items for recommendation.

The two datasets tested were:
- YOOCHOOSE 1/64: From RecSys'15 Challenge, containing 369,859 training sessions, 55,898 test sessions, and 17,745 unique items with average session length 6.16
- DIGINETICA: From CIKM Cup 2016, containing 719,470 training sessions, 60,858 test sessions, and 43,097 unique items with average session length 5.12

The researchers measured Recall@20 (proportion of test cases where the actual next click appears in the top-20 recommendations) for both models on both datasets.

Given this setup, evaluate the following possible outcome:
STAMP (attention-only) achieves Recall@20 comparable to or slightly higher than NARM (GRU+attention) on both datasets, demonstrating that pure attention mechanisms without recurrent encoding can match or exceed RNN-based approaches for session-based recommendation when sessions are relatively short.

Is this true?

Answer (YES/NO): NO